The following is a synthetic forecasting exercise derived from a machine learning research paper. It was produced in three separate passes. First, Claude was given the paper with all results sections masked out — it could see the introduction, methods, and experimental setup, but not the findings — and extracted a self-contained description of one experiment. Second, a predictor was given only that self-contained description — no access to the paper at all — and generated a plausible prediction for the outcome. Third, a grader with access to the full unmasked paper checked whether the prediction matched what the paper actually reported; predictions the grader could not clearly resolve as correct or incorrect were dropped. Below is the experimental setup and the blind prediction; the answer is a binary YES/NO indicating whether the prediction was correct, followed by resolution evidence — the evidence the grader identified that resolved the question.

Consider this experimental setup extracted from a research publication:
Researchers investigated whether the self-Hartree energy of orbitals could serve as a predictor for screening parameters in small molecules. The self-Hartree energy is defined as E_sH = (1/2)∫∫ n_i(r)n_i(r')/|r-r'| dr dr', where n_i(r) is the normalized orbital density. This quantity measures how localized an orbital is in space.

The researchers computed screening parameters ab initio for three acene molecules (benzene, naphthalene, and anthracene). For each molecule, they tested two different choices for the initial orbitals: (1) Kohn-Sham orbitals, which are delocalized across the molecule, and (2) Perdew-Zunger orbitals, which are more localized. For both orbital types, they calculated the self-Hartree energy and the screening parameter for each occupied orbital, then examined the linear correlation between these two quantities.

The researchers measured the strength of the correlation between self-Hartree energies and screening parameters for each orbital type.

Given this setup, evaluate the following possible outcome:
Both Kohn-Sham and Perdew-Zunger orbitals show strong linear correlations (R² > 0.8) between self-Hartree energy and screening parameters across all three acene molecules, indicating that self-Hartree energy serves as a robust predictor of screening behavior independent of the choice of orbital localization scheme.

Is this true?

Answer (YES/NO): NO